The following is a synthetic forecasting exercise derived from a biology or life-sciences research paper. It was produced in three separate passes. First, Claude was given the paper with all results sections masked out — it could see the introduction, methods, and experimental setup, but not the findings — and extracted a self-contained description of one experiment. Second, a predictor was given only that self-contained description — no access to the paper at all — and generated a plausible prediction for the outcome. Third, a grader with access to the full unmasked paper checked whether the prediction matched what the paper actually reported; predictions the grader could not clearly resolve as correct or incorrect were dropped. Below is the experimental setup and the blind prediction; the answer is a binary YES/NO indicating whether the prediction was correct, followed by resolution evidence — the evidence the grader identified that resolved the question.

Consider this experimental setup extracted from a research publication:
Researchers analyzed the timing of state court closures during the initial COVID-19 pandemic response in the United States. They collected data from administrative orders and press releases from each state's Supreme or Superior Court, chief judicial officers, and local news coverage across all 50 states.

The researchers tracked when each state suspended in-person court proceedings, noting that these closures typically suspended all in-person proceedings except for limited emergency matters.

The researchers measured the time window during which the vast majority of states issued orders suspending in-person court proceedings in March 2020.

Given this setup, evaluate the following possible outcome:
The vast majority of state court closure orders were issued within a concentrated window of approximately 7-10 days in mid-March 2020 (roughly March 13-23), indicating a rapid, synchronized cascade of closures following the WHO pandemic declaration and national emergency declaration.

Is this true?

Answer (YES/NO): YES